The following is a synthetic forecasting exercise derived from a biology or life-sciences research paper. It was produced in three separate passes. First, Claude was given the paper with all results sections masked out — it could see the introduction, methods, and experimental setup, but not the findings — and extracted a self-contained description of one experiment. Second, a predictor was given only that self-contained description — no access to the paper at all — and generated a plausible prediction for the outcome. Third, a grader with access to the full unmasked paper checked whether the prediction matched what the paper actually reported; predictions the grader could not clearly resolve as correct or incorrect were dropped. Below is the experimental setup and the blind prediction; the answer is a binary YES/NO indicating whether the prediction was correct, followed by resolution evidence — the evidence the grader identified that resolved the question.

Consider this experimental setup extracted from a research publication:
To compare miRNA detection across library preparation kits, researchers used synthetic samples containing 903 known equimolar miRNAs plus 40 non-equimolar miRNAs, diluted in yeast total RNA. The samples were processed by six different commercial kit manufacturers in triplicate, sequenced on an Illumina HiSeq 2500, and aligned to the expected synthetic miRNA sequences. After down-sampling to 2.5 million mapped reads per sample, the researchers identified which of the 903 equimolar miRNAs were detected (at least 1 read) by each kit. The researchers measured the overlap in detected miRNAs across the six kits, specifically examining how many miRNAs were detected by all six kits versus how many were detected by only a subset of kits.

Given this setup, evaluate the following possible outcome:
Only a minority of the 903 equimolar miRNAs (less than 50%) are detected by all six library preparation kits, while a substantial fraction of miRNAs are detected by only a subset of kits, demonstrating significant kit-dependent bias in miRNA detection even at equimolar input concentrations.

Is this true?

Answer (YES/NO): NO